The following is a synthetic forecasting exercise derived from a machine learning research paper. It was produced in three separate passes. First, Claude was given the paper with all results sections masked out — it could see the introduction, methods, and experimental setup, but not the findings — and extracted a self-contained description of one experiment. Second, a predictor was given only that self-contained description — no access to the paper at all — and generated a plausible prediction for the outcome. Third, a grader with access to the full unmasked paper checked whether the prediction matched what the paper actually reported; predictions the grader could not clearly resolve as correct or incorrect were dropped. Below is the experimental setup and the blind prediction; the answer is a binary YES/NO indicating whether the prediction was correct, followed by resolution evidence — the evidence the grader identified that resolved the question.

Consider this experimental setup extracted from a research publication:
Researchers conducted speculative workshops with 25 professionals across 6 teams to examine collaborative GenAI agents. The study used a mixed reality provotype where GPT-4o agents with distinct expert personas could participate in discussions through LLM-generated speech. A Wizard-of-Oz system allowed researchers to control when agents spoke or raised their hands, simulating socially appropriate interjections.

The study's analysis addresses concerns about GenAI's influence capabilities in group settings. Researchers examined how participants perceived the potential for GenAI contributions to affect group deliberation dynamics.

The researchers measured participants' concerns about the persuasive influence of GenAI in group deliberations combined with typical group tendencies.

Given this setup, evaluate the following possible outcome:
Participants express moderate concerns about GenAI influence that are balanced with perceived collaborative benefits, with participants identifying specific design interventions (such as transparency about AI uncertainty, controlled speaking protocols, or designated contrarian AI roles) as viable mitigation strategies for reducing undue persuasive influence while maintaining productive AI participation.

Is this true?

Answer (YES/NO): NO